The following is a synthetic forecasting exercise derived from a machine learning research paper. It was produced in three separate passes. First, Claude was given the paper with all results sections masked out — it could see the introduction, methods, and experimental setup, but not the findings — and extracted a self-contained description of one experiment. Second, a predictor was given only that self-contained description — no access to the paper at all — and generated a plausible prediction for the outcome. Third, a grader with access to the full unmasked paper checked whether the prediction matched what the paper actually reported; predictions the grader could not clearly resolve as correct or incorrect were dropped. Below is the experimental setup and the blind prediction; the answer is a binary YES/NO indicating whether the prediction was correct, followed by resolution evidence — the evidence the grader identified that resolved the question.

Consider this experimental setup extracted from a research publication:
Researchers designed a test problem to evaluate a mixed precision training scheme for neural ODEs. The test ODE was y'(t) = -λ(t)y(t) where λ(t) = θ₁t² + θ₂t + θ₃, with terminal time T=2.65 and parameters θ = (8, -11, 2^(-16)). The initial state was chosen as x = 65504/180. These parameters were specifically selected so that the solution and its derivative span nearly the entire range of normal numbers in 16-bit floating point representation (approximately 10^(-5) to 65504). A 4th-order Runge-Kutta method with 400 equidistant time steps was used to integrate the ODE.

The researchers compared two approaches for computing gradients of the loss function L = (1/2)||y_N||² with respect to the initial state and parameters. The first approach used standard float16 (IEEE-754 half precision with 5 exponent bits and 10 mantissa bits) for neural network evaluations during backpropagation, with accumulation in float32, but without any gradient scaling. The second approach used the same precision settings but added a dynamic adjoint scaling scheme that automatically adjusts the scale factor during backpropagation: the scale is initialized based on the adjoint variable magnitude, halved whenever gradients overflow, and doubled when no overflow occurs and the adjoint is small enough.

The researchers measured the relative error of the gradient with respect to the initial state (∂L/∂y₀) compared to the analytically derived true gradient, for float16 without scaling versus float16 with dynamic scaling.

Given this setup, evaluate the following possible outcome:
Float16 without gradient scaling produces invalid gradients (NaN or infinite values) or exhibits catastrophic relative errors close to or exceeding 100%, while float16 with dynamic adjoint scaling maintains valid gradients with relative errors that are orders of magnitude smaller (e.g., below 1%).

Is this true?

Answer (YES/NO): YES